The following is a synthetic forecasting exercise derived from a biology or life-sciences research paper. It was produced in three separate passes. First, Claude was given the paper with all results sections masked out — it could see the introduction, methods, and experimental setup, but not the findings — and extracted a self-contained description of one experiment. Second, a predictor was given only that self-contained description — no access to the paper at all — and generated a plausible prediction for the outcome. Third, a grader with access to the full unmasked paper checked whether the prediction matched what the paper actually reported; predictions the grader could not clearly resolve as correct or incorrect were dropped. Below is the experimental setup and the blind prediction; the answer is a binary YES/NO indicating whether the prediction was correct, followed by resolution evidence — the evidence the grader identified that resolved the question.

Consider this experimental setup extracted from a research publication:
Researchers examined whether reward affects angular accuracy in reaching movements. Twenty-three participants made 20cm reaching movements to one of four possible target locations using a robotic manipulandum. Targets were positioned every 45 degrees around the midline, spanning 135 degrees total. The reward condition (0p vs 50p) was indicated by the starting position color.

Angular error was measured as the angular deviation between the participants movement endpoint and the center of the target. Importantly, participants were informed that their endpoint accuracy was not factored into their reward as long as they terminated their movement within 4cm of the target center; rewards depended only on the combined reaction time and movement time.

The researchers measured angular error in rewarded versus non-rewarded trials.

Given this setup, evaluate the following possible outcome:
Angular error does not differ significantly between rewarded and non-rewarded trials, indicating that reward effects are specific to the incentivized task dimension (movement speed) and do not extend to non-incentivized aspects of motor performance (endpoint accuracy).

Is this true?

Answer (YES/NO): YES